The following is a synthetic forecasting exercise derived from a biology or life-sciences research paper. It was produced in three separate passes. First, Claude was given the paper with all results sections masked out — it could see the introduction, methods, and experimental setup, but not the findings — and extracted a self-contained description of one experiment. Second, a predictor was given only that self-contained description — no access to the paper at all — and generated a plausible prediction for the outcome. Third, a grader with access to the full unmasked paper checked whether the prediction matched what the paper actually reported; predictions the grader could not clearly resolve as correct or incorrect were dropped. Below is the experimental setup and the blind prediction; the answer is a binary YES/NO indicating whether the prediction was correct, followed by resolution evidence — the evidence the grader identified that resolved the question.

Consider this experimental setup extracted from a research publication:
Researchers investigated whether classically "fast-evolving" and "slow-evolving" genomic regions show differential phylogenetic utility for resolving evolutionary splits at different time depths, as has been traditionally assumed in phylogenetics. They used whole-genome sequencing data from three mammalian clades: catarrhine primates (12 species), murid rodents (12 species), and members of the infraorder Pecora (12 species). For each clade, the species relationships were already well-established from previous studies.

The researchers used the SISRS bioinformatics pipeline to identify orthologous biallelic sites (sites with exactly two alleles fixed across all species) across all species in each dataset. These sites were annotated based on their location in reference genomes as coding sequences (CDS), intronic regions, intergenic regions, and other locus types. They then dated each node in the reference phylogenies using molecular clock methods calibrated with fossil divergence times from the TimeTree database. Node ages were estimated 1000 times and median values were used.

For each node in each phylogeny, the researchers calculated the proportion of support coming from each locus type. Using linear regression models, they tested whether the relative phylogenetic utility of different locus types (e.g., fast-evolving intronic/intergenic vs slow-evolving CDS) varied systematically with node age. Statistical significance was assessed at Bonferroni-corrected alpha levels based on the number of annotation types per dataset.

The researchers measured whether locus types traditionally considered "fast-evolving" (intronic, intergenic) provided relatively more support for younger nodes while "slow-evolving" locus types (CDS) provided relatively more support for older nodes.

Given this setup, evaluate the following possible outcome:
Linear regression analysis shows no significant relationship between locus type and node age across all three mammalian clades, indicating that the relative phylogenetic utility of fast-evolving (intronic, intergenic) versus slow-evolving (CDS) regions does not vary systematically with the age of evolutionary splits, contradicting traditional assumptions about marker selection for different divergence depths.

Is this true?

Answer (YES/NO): NO